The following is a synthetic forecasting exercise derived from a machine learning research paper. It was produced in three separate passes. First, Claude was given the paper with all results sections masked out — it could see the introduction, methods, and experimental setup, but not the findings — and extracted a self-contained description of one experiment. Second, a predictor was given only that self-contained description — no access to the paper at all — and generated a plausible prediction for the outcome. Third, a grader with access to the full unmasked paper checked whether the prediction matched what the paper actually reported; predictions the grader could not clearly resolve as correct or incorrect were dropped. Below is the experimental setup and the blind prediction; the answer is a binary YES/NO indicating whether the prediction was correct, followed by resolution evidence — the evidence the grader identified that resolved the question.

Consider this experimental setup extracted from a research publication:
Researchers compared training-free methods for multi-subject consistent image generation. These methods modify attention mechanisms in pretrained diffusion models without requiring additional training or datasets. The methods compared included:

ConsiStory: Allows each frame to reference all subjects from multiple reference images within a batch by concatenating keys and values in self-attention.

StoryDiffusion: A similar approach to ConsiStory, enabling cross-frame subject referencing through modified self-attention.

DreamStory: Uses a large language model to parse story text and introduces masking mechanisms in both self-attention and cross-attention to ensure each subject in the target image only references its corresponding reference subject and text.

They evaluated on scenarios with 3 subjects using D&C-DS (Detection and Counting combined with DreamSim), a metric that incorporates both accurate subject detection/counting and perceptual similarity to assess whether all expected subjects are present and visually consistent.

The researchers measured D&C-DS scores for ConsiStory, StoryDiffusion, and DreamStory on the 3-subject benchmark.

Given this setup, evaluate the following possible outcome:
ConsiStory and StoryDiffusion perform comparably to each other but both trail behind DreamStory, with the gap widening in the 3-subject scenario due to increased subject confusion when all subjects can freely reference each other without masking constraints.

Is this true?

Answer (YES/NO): NO